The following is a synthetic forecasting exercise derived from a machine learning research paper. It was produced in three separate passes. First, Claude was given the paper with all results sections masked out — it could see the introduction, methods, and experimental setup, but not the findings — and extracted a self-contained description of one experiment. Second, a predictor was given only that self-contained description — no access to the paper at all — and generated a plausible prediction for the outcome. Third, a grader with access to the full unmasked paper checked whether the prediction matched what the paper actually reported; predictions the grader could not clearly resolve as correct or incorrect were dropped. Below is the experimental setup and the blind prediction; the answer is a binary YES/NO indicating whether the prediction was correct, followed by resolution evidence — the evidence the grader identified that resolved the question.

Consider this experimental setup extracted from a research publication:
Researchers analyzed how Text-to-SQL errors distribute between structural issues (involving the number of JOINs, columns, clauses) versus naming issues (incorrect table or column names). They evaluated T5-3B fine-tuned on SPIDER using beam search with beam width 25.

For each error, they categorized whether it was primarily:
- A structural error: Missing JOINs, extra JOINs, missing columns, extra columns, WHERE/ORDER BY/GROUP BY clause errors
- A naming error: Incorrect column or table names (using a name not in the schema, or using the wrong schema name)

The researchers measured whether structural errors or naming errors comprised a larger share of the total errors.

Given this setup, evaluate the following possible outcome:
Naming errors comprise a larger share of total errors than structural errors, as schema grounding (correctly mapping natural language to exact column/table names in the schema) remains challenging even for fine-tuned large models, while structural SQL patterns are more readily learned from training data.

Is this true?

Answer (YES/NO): NO